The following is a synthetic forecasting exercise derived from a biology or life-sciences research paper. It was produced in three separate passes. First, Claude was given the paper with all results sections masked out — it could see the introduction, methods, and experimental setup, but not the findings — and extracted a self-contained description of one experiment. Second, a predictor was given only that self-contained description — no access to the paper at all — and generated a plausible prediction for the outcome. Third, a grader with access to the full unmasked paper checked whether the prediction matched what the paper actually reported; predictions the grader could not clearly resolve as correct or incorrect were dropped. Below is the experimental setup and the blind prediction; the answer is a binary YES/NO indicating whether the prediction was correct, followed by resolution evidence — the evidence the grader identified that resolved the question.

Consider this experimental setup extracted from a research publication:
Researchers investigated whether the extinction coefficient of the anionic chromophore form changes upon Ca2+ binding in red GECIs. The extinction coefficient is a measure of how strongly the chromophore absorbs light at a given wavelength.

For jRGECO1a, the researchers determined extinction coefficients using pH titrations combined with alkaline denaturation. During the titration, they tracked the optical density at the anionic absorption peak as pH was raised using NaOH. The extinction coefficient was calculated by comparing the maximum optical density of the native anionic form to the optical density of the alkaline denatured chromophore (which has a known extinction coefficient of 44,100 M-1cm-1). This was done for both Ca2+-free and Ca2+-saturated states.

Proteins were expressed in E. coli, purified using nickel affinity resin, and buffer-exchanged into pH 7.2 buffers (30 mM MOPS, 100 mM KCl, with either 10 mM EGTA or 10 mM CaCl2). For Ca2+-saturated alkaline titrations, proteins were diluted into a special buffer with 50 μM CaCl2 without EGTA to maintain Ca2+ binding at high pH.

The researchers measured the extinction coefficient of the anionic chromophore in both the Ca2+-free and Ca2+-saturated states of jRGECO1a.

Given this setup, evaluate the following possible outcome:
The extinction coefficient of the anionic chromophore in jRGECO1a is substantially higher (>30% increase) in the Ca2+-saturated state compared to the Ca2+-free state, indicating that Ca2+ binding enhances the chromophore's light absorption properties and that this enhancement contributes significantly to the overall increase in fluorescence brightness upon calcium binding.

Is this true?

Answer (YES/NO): NO